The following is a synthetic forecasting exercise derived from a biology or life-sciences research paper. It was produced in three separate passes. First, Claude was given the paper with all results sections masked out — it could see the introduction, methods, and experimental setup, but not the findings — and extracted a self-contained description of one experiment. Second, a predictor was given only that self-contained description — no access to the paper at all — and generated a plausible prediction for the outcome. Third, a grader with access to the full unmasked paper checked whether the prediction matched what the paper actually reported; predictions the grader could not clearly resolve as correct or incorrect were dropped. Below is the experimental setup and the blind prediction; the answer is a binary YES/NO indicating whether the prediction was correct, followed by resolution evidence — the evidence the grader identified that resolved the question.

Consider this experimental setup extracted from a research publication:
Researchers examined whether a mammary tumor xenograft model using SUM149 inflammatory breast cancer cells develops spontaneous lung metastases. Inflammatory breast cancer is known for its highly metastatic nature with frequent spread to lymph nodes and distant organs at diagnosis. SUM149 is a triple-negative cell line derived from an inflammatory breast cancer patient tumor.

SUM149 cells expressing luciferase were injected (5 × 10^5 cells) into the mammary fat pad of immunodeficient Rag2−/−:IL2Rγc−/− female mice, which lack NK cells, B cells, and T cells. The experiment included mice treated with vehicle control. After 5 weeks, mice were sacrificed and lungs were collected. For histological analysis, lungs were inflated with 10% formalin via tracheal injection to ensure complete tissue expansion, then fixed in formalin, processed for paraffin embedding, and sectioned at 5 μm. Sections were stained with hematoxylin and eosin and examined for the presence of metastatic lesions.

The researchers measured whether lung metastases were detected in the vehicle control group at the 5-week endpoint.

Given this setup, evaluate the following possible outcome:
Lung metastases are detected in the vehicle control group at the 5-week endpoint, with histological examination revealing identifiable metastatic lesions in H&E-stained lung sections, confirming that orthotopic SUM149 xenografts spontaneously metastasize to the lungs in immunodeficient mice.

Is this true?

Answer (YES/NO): YES